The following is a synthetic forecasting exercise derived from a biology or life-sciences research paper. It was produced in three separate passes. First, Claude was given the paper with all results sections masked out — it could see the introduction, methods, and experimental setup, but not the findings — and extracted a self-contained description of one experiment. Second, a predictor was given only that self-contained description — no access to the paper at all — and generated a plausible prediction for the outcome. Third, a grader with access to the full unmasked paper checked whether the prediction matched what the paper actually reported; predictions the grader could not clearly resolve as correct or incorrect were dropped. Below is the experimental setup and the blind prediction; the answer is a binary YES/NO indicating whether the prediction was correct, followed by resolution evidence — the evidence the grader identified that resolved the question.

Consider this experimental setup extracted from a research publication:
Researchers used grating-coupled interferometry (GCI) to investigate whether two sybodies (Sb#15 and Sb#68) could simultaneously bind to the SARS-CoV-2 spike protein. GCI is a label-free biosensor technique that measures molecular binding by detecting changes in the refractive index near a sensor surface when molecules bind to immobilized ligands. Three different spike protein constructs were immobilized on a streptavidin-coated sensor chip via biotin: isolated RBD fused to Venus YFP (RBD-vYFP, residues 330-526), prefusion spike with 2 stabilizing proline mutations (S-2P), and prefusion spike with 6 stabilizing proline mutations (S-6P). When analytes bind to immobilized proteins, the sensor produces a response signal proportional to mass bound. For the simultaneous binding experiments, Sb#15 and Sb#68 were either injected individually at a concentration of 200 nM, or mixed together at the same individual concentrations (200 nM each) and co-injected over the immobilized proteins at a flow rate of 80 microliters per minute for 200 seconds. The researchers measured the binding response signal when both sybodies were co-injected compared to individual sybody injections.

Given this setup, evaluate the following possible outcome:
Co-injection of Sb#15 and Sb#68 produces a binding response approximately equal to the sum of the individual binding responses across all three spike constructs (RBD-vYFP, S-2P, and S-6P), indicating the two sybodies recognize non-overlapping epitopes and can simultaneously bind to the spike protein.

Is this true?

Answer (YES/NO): NO